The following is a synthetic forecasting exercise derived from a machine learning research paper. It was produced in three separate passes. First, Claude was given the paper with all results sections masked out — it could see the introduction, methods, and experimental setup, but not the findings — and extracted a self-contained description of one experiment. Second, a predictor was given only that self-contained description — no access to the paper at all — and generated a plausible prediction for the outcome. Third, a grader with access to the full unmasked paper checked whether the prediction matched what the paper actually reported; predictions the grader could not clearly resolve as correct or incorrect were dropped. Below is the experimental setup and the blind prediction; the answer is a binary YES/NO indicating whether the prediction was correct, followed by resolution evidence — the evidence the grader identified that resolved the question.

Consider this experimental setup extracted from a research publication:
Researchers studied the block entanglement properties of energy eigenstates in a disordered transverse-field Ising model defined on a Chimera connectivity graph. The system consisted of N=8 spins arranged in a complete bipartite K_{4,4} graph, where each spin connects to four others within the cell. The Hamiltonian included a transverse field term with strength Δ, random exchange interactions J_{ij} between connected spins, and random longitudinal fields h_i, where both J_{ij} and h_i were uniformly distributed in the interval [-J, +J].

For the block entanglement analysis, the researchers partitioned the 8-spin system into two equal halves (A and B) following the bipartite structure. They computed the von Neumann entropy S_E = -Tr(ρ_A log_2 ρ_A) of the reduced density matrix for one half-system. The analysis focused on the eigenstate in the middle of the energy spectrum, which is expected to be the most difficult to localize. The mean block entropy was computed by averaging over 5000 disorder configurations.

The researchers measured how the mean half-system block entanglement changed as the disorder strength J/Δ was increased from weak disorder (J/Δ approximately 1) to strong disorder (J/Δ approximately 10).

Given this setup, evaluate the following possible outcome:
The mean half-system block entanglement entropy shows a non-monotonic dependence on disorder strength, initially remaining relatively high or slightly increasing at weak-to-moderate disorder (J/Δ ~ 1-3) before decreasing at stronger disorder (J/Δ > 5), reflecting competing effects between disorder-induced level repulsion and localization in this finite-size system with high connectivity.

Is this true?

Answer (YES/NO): NO